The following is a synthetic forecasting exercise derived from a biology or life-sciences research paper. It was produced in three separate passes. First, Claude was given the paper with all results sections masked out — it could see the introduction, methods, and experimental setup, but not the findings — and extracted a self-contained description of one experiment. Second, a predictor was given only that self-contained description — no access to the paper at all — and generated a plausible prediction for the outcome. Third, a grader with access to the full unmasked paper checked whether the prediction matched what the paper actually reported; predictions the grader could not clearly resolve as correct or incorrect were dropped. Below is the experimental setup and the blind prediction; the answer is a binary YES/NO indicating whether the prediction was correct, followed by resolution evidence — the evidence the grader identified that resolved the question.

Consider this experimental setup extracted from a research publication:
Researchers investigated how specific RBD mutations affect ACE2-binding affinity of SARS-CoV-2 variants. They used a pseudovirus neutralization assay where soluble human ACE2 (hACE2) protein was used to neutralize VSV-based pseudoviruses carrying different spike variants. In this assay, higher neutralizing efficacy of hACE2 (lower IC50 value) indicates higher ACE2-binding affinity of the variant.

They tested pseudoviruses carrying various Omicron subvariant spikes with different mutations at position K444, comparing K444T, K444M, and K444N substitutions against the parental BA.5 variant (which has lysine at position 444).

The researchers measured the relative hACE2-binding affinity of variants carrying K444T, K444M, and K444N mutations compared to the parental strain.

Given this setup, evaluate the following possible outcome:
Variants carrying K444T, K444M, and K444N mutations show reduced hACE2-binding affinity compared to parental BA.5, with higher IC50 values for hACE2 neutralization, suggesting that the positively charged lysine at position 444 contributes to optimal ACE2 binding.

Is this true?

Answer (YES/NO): NO